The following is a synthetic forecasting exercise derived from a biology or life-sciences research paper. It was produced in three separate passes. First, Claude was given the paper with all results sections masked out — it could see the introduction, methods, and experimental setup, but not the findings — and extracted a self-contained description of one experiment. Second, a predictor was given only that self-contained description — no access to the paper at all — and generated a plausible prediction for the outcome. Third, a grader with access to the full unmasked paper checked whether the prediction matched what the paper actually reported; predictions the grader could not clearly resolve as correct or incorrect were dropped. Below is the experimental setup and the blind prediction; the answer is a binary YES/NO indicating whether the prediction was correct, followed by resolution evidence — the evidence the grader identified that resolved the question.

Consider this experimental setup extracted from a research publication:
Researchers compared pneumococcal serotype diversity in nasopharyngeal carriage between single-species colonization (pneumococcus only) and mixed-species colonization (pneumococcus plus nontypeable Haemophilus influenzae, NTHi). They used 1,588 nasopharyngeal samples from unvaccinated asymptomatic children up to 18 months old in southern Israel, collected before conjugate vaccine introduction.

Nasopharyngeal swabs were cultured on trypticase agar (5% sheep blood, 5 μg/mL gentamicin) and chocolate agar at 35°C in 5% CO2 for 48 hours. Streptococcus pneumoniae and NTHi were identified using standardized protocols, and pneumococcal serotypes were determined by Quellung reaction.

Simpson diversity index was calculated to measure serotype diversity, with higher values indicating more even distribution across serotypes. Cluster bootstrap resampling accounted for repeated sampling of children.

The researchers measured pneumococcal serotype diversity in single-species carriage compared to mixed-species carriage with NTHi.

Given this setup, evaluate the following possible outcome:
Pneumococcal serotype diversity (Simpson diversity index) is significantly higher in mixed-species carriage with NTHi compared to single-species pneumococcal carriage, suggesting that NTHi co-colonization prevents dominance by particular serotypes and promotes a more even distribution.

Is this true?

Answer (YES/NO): NO